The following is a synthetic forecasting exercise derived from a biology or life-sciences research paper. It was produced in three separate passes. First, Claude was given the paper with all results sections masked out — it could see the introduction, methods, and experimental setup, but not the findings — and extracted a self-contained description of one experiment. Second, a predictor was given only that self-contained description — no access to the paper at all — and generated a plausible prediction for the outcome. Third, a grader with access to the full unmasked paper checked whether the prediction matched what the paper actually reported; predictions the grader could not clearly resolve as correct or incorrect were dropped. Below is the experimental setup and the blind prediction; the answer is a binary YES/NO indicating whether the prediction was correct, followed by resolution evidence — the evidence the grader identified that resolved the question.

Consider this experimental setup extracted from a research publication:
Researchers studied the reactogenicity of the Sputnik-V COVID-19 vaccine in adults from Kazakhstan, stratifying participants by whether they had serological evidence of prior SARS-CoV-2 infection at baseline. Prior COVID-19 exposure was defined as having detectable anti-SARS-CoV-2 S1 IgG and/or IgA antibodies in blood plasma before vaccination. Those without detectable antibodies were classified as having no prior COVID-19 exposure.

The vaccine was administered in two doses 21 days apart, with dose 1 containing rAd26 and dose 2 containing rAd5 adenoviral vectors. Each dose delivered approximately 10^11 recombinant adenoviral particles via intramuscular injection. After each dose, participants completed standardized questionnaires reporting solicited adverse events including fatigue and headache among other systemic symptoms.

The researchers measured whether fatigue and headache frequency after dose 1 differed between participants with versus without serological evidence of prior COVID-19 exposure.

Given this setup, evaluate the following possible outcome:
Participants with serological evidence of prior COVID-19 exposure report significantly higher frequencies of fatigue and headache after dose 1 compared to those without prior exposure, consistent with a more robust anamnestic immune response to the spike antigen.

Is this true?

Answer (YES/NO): YES